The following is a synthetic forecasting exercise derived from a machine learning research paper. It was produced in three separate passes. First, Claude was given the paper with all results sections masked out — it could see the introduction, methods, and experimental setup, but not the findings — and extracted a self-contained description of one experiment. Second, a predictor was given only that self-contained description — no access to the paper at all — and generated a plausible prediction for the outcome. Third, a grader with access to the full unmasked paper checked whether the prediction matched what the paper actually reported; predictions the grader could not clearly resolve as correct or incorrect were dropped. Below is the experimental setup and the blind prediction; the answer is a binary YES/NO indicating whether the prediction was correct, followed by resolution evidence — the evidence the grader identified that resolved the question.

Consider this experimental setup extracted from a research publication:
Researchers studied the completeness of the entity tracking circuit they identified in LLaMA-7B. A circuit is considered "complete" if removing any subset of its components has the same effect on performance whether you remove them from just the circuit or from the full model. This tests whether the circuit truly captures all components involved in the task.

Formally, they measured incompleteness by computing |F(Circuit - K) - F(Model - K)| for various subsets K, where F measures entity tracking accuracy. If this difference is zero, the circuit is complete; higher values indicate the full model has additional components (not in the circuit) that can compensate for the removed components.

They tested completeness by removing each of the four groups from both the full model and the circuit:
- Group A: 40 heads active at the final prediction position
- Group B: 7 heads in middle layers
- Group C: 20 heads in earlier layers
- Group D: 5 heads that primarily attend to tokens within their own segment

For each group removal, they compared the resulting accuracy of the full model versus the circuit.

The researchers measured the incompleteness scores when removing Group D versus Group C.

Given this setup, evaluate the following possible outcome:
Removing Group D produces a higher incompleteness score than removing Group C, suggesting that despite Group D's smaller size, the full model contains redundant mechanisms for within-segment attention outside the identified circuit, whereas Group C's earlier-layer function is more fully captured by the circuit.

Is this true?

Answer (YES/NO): YES